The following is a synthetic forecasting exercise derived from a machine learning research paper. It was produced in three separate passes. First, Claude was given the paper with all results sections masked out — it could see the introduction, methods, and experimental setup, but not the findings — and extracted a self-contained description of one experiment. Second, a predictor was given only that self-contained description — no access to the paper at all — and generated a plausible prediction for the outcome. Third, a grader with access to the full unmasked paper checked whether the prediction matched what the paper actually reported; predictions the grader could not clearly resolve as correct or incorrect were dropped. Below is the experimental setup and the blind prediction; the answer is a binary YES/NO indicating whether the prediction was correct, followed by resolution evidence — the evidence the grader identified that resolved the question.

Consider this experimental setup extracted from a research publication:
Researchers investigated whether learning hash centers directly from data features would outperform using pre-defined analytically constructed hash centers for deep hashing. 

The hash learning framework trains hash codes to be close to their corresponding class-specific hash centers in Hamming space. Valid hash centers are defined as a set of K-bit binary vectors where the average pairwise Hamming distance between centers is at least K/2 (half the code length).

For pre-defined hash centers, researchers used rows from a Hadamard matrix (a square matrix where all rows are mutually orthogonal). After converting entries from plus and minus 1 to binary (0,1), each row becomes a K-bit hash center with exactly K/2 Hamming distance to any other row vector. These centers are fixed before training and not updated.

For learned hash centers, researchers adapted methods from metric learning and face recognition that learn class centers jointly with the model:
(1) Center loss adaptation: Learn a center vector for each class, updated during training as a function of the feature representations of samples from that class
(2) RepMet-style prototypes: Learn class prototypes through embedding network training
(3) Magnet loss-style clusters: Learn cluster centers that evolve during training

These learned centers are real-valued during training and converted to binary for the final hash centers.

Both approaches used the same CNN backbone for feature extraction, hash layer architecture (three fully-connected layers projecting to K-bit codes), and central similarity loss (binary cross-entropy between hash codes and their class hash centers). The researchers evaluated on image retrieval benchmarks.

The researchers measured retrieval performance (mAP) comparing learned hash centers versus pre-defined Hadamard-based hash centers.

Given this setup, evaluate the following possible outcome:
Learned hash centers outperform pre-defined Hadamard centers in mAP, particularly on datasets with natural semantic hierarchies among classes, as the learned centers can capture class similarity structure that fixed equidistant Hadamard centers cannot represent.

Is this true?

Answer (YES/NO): NO